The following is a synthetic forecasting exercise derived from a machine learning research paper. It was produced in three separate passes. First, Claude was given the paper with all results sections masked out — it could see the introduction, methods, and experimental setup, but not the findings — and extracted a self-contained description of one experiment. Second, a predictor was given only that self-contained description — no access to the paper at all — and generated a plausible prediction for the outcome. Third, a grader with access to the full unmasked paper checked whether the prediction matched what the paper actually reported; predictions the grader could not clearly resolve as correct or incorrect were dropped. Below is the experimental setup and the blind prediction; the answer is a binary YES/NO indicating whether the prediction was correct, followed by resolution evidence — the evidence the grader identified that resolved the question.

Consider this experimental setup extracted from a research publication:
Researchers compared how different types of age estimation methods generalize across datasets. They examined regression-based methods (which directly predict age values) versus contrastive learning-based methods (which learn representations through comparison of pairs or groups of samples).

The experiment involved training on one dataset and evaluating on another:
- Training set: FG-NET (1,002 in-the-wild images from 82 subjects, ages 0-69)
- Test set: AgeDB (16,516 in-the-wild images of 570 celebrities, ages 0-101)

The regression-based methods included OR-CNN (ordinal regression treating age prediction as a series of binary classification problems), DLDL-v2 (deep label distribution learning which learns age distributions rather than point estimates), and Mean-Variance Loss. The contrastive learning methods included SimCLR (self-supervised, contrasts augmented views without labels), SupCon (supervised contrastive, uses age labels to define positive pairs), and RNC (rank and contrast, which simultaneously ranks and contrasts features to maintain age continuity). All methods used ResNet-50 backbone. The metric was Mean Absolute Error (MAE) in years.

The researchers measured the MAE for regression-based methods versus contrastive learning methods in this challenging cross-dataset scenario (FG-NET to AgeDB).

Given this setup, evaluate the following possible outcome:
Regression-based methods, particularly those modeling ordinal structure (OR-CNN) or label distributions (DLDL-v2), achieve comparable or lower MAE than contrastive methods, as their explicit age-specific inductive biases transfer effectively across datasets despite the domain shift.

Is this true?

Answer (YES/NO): NO